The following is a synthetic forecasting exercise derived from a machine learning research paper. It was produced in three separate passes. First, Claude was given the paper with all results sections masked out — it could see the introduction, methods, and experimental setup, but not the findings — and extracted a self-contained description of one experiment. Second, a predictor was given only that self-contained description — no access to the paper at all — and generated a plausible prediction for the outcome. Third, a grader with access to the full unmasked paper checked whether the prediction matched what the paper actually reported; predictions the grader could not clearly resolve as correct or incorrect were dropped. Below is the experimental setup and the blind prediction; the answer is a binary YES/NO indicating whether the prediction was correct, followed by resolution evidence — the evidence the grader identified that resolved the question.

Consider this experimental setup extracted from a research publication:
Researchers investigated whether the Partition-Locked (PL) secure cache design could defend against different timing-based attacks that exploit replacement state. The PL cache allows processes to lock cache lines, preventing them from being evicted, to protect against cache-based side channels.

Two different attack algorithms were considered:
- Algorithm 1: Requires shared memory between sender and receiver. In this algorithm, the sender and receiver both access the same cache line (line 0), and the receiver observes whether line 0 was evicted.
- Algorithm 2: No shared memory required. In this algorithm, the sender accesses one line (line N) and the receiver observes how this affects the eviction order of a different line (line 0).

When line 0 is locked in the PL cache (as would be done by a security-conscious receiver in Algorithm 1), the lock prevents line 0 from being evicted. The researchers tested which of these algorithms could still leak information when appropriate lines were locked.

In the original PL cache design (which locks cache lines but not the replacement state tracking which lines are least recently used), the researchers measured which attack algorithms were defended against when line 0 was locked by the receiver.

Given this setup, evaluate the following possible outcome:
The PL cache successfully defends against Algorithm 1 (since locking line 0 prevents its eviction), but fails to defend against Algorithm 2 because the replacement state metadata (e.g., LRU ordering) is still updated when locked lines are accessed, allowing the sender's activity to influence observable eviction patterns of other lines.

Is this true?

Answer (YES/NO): YES